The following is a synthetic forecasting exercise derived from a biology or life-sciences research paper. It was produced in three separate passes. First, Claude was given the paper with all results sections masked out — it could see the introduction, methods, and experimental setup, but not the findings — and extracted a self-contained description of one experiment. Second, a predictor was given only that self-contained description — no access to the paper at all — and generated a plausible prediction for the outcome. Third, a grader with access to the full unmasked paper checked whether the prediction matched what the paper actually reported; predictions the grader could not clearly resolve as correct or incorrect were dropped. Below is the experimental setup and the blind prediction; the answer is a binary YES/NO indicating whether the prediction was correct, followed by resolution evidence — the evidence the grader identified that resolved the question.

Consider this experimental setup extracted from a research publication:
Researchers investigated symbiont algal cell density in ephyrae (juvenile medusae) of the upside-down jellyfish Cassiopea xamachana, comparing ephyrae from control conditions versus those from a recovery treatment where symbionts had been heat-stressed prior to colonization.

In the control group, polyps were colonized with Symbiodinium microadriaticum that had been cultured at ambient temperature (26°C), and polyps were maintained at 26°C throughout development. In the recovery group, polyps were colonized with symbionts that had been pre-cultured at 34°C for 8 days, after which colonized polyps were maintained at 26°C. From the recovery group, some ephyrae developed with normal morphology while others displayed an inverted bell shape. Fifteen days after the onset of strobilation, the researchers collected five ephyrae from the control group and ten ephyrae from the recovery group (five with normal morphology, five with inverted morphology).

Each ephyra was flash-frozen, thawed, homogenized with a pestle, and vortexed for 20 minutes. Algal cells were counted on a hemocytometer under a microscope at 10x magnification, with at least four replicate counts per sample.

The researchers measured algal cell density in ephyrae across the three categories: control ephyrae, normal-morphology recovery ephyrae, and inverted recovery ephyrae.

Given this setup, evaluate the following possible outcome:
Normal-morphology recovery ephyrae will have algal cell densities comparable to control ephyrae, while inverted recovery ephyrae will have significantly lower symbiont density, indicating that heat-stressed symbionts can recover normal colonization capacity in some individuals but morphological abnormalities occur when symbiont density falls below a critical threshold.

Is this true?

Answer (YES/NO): NO